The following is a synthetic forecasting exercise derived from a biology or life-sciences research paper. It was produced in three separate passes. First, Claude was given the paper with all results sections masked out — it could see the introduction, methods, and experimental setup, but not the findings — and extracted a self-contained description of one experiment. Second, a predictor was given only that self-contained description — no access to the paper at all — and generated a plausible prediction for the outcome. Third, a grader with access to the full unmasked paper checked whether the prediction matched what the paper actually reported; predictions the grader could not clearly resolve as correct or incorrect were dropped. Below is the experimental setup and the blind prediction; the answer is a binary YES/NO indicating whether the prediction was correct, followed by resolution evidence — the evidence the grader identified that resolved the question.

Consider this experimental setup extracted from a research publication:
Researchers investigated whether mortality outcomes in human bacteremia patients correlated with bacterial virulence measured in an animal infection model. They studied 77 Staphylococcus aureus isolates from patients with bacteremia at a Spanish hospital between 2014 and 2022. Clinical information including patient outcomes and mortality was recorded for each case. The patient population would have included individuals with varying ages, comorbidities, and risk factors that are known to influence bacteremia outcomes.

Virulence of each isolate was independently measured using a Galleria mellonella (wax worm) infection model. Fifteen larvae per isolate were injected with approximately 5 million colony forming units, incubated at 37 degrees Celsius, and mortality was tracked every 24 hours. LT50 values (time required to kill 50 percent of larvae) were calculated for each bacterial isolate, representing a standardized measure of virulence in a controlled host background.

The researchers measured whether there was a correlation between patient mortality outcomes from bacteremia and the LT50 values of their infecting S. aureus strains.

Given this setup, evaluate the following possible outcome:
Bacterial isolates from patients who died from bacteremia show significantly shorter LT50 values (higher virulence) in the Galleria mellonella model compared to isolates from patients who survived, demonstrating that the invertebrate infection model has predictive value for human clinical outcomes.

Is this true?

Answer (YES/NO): NO